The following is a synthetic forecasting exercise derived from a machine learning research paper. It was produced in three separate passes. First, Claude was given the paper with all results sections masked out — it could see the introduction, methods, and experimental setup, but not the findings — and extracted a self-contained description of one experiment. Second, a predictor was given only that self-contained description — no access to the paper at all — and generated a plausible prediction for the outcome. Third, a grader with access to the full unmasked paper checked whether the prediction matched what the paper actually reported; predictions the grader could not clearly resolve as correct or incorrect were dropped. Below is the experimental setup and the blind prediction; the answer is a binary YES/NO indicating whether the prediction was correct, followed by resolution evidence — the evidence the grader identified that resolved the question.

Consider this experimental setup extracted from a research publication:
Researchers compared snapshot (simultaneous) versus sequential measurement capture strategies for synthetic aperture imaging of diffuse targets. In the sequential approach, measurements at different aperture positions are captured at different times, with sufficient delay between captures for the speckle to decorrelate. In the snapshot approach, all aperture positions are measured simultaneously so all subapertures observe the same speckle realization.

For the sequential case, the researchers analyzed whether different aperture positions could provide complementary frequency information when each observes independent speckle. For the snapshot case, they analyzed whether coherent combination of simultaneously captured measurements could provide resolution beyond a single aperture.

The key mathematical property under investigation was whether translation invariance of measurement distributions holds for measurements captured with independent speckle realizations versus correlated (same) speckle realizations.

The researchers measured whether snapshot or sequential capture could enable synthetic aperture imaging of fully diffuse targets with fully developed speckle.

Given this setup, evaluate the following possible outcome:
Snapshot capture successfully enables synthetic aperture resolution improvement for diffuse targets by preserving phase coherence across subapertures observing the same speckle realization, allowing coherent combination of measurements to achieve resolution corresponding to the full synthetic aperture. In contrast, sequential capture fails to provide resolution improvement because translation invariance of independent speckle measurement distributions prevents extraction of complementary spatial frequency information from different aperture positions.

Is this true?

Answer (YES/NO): YES